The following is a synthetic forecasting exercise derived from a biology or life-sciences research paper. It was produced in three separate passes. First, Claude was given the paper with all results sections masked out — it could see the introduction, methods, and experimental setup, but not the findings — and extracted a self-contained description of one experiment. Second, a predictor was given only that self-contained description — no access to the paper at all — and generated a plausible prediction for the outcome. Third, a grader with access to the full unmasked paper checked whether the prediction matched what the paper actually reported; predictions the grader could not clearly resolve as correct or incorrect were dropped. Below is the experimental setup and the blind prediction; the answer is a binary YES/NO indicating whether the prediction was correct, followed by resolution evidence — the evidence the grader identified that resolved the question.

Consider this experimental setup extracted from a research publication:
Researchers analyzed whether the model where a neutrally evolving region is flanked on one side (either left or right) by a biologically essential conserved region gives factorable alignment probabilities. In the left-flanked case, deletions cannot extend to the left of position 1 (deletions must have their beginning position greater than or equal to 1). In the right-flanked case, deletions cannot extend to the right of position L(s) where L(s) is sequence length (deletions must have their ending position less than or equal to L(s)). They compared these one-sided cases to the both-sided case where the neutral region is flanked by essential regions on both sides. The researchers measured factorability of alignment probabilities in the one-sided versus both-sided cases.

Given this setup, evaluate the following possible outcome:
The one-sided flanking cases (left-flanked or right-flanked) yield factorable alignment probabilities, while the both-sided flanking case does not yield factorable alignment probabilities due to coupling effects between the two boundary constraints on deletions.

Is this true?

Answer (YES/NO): NO